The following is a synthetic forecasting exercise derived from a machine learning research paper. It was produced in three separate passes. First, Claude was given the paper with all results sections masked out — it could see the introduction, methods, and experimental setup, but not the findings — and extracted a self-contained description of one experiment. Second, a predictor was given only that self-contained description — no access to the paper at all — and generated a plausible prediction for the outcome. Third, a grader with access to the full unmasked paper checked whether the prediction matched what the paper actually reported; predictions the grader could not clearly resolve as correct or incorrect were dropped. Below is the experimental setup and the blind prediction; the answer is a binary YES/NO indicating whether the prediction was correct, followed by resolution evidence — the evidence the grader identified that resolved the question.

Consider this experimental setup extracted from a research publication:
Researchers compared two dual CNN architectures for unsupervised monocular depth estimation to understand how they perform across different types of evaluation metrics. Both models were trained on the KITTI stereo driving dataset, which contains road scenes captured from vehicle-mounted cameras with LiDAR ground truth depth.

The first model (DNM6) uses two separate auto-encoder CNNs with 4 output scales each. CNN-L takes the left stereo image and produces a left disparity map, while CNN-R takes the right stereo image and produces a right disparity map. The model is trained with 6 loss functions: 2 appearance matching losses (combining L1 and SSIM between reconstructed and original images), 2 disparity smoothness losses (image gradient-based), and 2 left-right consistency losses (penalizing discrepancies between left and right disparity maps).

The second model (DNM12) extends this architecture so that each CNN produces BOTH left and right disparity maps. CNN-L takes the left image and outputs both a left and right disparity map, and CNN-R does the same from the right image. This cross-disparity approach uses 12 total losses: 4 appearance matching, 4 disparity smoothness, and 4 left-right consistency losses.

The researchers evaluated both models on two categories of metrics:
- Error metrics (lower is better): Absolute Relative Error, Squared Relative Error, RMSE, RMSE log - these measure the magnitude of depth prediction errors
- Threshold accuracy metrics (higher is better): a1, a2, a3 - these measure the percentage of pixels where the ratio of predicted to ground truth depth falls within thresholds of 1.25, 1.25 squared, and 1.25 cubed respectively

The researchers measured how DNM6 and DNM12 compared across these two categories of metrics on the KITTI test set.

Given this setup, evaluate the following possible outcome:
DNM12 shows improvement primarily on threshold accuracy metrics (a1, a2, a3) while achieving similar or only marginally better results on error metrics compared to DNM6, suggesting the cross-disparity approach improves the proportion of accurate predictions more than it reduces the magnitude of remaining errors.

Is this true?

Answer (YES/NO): NO